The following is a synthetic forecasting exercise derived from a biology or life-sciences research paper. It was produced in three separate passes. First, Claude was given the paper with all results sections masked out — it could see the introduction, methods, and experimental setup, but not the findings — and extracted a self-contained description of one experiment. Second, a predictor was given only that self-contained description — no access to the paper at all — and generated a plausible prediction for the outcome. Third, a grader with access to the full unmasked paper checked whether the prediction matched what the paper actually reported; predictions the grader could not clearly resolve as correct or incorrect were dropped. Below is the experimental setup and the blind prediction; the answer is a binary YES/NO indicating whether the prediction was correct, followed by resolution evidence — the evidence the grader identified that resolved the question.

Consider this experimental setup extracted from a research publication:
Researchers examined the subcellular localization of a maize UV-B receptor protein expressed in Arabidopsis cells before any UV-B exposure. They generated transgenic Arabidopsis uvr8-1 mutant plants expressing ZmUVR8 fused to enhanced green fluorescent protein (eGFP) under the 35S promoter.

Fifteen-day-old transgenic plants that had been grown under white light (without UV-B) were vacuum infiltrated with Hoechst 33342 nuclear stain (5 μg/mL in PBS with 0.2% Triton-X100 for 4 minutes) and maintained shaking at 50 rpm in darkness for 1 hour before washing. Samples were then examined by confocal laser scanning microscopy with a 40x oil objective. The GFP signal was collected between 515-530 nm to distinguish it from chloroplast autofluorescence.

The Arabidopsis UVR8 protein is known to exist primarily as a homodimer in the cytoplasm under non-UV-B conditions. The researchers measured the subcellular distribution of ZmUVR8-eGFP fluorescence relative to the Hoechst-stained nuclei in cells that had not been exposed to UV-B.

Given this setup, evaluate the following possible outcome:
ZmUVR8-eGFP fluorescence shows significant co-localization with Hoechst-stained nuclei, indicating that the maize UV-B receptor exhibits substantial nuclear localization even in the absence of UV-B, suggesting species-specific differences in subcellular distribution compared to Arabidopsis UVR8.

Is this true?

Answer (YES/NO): YES